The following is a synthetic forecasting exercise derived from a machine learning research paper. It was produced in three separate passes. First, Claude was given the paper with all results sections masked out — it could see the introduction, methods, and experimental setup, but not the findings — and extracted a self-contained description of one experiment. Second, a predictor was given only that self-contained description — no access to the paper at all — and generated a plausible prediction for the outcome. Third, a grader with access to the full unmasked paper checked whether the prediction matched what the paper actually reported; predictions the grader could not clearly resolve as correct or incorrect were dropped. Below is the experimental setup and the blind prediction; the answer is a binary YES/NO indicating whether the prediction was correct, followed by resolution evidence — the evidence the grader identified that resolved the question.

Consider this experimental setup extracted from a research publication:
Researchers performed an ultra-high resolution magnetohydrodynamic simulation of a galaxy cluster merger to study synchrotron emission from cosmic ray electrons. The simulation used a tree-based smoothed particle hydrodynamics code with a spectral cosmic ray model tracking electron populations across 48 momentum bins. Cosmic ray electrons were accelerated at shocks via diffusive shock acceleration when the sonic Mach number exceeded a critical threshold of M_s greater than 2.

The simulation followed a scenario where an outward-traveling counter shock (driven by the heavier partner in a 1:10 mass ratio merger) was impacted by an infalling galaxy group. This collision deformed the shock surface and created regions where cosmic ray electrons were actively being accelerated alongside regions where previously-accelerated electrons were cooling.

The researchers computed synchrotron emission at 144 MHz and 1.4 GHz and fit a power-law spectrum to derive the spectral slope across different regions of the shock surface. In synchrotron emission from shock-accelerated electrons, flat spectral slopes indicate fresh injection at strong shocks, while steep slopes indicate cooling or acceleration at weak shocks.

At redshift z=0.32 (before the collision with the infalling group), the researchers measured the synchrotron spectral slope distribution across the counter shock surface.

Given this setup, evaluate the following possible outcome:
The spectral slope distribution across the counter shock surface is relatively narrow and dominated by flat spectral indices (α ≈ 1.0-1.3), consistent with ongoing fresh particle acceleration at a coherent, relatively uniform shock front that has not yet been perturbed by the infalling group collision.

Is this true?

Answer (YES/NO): NO